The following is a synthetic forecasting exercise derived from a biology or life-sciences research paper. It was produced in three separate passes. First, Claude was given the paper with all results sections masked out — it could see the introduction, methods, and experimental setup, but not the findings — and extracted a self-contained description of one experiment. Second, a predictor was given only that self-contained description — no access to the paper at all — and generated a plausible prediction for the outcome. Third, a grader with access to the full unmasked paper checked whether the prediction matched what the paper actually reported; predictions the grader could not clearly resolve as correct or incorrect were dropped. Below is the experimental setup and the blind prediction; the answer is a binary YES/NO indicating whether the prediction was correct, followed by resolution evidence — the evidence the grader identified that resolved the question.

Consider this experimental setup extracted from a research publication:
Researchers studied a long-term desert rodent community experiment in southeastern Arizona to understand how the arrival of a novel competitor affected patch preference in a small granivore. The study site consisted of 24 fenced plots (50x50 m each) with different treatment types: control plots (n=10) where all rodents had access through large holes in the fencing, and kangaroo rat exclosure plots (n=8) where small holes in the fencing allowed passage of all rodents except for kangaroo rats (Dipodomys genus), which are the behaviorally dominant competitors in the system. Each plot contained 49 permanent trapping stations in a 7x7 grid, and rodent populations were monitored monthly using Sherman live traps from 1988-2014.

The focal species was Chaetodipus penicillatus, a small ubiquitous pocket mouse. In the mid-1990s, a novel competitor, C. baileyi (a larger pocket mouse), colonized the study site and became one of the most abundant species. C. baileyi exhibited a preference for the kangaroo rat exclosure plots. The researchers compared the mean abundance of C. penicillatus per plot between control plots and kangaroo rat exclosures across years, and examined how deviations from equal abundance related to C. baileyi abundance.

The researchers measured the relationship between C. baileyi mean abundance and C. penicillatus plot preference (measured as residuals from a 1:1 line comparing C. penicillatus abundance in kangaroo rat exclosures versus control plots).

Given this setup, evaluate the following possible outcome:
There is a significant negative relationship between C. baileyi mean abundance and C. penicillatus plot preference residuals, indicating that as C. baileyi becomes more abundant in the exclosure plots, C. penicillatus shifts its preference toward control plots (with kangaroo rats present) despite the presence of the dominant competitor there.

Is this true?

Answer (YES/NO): YES